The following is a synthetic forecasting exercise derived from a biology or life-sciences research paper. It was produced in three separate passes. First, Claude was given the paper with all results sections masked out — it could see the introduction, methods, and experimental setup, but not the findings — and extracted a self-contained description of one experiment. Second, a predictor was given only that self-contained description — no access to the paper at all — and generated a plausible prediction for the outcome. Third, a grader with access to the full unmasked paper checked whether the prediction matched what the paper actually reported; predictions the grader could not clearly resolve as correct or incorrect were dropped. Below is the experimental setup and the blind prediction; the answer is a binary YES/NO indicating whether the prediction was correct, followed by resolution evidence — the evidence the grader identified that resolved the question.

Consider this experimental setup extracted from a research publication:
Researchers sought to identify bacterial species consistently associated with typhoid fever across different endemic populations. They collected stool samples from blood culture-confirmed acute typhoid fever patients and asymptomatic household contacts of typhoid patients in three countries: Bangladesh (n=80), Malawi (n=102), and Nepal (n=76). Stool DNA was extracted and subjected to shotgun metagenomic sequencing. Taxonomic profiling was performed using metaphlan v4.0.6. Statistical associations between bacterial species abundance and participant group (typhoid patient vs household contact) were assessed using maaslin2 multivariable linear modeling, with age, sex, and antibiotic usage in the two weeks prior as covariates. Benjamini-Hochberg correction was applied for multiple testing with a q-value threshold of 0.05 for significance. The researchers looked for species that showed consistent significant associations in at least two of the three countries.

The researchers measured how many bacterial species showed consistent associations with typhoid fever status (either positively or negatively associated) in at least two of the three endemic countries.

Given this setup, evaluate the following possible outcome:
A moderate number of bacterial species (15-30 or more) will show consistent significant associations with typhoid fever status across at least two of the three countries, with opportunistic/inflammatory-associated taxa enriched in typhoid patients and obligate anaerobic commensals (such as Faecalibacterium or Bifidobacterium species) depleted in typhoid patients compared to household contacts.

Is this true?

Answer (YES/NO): NO